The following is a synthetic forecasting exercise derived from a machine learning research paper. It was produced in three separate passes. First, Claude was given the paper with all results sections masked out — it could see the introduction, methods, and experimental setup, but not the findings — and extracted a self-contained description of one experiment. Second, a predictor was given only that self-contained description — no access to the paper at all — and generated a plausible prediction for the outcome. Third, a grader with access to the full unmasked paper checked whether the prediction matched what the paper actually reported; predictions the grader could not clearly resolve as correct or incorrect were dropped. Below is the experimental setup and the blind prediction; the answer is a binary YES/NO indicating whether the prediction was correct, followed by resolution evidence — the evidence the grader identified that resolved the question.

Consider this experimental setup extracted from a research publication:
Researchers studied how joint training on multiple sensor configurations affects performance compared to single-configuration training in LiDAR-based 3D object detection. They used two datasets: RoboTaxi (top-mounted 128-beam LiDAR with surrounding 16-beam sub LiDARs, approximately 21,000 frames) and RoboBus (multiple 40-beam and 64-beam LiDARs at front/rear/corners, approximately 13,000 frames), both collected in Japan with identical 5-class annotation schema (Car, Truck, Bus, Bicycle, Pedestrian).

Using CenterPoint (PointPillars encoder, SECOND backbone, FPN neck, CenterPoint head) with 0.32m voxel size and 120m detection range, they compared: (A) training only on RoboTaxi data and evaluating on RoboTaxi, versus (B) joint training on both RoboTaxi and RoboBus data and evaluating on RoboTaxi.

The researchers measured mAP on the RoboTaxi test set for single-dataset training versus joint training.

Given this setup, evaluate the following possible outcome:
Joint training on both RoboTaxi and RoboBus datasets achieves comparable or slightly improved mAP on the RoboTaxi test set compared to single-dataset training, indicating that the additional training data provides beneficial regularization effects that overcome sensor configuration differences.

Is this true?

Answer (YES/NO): NO